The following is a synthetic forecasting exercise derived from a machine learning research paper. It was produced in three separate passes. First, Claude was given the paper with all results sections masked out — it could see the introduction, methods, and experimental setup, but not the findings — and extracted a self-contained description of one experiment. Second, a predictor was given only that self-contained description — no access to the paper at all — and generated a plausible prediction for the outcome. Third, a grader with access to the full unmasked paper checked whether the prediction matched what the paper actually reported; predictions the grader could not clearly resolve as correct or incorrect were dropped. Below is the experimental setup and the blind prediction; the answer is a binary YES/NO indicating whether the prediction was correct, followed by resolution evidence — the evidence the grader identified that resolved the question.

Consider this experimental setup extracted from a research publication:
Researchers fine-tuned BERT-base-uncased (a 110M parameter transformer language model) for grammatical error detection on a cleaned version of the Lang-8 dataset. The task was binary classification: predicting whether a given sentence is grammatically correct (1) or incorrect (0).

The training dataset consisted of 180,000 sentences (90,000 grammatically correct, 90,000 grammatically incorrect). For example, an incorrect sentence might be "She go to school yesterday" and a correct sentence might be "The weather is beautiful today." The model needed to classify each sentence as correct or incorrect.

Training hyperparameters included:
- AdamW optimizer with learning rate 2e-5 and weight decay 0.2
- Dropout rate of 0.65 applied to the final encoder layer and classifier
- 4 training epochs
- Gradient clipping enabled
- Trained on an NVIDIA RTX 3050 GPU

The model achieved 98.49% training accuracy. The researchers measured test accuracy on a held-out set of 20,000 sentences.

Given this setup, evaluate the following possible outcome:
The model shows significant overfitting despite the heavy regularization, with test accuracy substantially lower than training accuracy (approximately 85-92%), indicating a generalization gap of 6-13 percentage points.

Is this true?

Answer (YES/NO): YES